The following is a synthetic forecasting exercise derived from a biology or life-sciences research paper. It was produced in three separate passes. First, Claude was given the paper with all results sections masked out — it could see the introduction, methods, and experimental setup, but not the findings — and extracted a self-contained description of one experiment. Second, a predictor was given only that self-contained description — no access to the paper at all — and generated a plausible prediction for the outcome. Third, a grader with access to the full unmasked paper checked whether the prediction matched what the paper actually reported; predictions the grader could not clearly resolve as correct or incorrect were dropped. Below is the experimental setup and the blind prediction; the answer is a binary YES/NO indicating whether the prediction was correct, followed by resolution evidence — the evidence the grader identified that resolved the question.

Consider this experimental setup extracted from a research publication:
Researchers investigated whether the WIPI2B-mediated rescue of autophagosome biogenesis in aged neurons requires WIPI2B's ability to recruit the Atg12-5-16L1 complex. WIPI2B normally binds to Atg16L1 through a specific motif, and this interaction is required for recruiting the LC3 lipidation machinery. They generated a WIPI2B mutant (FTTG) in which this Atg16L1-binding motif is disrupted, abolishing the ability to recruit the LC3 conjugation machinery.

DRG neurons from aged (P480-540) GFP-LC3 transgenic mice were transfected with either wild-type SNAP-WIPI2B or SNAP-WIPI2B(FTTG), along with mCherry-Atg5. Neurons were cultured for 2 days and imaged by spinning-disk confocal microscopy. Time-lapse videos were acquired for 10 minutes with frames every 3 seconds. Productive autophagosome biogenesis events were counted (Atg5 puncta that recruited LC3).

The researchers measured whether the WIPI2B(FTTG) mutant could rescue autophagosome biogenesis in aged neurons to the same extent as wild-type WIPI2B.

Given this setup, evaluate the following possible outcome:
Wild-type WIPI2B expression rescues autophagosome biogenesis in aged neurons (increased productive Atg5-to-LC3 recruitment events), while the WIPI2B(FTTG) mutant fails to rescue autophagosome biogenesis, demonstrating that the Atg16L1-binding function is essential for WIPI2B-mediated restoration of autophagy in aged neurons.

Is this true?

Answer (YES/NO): NO